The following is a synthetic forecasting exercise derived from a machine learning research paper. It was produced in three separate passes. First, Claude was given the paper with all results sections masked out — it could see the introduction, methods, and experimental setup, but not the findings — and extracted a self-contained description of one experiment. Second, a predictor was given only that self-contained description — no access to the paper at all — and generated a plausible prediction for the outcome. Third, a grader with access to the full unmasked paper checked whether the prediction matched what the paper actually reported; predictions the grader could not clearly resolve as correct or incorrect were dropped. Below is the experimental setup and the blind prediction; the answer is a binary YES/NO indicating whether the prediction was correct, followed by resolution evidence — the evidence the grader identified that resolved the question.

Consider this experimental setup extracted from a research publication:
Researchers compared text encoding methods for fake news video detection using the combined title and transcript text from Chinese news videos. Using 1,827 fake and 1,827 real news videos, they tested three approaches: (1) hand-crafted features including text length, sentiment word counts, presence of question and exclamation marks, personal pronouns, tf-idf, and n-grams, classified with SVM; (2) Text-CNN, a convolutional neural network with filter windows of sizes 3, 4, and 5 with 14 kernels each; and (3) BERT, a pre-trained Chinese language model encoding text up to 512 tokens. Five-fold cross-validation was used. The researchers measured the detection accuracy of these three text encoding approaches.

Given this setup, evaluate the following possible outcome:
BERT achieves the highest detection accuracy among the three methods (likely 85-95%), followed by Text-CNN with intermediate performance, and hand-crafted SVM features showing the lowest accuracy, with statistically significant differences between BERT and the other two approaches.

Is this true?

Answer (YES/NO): NO